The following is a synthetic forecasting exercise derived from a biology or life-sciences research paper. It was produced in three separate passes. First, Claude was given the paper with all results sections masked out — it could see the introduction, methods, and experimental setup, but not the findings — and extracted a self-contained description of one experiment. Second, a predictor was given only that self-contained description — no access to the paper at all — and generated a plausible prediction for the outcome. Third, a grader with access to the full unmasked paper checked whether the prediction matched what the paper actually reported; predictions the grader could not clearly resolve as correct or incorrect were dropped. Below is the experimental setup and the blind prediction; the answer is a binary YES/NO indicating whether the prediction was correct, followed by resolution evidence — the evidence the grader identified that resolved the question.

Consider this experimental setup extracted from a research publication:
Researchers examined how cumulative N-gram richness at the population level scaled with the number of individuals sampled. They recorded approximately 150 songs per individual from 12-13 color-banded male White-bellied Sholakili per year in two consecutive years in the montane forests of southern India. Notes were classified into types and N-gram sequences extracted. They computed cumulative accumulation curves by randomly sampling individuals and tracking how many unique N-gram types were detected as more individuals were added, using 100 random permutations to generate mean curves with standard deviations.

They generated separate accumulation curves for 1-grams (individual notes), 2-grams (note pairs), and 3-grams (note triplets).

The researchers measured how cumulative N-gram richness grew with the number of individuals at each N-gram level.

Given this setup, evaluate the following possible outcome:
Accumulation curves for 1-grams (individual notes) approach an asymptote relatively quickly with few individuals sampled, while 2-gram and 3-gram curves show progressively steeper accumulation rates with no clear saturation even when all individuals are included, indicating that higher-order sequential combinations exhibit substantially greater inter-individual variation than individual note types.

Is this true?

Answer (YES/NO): YES